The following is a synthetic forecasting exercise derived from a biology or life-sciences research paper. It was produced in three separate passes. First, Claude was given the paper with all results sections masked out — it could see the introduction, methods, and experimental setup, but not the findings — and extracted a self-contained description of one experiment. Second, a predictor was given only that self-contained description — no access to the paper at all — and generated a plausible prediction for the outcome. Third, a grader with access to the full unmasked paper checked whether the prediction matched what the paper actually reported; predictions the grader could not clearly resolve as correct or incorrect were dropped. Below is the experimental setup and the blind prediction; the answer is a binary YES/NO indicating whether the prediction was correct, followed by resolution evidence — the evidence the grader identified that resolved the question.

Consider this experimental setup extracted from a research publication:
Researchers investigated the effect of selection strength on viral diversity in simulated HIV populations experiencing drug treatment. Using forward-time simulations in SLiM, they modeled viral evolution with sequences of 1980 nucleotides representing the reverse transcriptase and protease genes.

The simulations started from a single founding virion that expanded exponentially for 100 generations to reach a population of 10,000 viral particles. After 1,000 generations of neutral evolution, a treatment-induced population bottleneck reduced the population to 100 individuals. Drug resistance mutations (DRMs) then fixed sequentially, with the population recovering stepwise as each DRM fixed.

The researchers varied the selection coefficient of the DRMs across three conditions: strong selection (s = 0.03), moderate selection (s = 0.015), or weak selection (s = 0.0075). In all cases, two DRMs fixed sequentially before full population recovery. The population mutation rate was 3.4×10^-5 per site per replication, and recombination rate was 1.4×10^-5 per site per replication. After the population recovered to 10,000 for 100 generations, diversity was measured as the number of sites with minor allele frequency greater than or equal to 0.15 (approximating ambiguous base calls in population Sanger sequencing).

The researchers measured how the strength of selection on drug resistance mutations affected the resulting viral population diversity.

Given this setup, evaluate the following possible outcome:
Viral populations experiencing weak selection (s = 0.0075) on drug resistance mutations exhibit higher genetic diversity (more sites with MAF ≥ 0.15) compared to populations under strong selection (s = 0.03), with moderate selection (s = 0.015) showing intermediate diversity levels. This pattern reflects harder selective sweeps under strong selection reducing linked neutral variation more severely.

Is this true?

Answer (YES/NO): YES